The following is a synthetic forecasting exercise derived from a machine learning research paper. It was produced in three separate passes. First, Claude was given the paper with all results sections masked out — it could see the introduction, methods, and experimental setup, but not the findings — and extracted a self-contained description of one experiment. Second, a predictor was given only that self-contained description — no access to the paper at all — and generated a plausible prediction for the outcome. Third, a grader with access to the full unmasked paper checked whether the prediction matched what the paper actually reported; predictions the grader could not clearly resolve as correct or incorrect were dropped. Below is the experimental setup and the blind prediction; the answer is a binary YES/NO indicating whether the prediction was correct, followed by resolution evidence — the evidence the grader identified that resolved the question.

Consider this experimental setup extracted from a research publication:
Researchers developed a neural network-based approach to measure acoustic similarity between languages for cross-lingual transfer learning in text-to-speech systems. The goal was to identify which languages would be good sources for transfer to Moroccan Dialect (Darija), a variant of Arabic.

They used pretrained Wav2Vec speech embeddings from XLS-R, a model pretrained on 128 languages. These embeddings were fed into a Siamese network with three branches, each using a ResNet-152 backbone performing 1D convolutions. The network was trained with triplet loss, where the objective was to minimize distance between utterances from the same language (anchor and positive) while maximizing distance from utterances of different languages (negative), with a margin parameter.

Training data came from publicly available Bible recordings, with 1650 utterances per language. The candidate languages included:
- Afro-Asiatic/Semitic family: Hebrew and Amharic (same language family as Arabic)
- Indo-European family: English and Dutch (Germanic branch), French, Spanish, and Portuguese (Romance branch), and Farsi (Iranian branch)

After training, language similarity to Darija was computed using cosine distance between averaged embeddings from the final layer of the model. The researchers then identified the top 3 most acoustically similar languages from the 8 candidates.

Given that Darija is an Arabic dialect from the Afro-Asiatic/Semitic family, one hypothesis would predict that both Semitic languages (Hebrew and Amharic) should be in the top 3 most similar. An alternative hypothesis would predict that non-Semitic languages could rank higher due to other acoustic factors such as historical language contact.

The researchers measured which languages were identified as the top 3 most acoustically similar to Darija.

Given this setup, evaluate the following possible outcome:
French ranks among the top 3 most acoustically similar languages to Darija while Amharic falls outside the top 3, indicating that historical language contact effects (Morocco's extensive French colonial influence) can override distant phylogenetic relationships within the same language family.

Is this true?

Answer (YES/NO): YES